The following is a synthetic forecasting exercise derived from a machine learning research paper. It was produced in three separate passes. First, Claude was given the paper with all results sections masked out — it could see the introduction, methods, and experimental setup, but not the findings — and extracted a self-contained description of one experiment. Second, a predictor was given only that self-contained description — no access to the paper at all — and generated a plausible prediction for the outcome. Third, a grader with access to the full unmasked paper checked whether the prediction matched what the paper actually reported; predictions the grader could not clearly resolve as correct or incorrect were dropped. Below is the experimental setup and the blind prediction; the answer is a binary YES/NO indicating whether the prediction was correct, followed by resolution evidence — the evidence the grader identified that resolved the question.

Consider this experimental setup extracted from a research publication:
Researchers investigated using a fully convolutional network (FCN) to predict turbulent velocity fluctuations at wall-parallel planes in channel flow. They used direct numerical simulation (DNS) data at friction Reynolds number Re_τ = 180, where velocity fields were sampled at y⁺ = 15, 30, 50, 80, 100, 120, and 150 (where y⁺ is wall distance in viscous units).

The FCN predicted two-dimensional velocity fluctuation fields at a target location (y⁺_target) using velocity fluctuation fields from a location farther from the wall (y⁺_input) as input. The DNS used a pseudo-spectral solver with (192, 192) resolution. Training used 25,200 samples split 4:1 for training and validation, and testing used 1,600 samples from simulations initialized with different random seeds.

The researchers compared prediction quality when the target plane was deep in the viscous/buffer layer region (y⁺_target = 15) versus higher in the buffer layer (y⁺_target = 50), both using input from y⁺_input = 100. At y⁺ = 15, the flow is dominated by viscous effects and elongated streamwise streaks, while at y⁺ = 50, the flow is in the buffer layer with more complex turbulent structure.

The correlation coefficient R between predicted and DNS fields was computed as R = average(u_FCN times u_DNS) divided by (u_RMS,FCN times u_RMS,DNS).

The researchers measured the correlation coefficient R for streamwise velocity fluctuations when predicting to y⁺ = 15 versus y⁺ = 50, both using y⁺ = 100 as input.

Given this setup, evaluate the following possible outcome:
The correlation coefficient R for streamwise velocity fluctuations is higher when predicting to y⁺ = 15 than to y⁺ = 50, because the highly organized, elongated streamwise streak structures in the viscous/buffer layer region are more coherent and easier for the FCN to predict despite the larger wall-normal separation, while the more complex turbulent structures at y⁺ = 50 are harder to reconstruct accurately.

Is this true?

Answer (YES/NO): NO